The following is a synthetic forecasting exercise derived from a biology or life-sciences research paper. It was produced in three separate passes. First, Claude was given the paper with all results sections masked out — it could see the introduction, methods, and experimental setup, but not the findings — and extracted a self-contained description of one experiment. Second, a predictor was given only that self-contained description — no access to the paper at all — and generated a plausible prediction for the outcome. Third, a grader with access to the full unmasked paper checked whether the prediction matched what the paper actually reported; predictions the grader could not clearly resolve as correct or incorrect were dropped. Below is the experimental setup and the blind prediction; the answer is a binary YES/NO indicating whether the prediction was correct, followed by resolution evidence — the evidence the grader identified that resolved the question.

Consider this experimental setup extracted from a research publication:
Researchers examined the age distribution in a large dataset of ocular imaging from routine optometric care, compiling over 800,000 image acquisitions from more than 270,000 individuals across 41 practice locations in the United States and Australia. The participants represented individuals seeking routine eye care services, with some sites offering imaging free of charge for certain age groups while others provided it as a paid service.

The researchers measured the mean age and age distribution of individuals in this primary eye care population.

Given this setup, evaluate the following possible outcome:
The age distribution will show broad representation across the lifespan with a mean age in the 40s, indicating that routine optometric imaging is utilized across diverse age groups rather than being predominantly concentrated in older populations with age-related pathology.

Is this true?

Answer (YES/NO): YES